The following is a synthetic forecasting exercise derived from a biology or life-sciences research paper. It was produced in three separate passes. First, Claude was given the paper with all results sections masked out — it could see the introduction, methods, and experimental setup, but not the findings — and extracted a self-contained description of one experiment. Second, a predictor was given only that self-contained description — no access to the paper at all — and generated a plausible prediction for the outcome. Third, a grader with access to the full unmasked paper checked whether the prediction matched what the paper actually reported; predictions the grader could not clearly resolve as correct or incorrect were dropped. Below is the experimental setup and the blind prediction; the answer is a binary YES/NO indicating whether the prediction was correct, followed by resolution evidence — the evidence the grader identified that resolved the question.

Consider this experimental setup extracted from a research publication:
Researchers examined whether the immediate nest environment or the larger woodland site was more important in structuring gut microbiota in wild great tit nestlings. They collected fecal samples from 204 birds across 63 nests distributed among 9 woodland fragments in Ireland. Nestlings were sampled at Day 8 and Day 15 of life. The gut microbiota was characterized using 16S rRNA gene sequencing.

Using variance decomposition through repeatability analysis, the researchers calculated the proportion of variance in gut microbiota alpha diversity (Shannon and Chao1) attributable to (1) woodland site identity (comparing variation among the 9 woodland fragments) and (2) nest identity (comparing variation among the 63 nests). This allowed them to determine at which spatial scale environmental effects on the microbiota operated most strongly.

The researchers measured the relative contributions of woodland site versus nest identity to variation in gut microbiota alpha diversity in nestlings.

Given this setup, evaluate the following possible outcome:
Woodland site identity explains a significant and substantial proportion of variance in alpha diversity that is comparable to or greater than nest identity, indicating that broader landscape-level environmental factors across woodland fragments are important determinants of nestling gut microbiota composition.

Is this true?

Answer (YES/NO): NO